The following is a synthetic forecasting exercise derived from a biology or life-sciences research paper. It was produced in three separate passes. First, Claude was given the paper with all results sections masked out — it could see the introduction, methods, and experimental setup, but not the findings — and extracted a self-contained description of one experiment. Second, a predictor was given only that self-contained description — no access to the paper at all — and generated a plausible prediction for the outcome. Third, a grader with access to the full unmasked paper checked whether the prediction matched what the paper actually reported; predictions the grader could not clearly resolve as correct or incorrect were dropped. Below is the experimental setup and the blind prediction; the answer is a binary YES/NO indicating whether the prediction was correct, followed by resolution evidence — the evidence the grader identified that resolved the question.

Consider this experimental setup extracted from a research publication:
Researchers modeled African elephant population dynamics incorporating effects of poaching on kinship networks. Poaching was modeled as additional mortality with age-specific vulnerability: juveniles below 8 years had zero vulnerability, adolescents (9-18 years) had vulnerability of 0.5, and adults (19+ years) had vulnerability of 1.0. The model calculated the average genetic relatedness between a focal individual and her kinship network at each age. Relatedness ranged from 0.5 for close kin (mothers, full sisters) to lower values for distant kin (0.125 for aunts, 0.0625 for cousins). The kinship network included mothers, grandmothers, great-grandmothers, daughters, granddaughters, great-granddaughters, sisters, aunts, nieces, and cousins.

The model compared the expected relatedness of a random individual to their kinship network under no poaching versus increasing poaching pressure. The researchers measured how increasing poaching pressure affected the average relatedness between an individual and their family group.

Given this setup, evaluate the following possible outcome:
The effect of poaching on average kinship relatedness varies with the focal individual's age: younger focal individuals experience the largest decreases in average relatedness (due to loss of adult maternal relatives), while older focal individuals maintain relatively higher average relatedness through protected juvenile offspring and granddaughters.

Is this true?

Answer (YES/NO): NO